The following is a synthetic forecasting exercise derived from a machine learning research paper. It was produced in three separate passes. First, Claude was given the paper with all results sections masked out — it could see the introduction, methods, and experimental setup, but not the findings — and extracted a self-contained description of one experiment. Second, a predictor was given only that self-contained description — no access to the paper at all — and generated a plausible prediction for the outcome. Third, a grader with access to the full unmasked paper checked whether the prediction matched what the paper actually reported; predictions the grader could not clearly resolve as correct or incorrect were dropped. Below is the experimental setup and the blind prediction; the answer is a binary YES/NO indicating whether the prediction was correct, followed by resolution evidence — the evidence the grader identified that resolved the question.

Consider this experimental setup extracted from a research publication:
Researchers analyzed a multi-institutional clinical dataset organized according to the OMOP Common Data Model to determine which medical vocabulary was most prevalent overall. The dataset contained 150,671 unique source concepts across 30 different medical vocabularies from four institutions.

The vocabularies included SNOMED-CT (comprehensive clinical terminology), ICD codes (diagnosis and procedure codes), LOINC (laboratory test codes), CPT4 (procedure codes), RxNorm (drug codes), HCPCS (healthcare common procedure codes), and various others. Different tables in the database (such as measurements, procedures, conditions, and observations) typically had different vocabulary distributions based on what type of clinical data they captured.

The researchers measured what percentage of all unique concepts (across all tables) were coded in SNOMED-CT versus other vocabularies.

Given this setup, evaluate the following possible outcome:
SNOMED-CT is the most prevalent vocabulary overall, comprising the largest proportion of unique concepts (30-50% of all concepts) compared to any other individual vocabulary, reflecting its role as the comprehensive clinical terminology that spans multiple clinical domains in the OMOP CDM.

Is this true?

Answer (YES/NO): NO